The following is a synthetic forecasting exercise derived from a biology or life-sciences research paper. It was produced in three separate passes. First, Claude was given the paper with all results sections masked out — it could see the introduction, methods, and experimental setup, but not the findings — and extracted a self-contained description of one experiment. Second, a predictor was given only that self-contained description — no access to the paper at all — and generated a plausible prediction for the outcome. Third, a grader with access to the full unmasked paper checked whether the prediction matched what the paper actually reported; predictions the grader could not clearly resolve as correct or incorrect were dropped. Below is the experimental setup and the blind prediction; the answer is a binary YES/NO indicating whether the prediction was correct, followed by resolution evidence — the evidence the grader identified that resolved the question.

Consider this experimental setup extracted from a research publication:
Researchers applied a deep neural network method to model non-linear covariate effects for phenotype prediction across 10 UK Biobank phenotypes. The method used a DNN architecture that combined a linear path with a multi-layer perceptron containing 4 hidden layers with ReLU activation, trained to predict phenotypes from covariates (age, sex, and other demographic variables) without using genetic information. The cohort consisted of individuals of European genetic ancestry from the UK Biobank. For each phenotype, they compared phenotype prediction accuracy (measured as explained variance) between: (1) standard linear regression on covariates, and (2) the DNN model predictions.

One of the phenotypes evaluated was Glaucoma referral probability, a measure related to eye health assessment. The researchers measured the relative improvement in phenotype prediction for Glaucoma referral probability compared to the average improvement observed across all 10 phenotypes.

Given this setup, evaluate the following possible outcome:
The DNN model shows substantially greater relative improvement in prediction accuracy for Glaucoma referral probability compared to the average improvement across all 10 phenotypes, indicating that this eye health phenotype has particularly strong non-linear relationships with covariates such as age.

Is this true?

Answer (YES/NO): YES